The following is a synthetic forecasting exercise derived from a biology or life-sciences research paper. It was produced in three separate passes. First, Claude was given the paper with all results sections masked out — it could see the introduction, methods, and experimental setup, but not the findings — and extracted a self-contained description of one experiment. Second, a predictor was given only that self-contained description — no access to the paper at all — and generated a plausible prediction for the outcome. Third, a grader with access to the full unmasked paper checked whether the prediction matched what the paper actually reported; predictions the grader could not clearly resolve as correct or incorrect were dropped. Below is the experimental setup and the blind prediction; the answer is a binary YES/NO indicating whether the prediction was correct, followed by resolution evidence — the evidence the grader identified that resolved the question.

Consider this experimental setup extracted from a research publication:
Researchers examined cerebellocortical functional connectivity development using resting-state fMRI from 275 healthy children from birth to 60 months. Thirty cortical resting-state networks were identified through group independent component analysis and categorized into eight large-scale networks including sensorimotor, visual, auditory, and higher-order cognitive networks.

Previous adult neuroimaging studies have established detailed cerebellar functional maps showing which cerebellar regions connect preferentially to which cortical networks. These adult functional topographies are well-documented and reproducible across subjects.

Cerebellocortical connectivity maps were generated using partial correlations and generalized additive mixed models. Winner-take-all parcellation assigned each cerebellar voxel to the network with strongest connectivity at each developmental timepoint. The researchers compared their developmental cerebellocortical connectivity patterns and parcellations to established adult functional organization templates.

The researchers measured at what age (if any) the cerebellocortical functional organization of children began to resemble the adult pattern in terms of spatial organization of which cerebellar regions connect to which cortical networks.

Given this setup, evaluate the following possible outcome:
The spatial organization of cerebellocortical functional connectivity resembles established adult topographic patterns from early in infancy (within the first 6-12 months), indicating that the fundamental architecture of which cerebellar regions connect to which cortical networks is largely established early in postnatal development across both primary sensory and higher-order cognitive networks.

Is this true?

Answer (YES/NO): NO